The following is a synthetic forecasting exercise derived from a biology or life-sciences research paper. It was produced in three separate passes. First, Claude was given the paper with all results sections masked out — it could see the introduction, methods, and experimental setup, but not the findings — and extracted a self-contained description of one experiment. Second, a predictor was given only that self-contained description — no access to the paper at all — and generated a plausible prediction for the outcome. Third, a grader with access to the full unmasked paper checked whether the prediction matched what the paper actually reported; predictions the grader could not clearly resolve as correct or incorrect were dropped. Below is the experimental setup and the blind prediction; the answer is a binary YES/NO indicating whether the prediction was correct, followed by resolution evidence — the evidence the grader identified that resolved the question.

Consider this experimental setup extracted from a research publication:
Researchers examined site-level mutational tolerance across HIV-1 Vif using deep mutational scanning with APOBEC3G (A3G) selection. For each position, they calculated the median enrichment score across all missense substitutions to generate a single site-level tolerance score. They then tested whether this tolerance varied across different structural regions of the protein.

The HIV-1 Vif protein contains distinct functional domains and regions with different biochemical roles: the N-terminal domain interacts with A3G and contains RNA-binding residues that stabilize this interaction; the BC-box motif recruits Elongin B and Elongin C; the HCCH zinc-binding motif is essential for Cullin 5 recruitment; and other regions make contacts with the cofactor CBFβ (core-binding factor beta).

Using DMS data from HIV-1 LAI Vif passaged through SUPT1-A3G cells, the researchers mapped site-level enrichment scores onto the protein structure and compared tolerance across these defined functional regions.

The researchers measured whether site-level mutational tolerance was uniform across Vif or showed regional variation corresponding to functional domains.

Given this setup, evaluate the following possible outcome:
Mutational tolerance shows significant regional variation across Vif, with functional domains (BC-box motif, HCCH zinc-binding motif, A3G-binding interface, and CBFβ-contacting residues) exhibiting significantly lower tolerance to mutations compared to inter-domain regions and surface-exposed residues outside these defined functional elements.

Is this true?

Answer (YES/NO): NO